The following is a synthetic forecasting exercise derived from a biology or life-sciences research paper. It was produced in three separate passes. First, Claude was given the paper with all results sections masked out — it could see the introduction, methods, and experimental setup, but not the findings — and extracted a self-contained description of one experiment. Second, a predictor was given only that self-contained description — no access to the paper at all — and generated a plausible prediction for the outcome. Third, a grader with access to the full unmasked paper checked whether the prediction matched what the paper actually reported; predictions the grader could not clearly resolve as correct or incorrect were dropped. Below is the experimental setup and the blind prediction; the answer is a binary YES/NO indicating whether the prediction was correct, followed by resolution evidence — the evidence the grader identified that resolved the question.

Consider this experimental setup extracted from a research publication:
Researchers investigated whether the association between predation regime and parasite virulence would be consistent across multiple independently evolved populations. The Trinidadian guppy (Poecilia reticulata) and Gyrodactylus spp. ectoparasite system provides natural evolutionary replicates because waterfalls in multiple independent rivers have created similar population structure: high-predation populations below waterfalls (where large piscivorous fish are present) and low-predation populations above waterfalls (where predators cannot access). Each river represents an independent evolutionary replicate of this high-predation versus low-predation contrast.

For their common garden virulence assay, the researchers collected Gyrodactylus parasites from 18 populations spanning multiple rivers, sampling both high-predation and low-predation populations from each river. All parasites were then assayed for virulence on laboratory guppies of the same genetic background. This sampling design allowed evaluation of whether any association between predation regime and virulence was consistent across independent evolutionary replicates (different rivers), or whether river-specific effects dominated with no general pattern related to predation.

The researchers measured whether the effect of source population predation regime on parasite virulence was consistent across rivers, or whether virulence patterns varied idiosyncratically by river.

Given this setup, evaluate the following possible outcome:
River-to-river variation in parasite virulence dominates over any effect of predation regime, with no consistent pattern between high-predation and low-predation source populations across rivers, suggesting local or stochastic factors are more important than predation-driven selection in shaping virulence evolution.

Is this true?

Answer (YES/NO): NO